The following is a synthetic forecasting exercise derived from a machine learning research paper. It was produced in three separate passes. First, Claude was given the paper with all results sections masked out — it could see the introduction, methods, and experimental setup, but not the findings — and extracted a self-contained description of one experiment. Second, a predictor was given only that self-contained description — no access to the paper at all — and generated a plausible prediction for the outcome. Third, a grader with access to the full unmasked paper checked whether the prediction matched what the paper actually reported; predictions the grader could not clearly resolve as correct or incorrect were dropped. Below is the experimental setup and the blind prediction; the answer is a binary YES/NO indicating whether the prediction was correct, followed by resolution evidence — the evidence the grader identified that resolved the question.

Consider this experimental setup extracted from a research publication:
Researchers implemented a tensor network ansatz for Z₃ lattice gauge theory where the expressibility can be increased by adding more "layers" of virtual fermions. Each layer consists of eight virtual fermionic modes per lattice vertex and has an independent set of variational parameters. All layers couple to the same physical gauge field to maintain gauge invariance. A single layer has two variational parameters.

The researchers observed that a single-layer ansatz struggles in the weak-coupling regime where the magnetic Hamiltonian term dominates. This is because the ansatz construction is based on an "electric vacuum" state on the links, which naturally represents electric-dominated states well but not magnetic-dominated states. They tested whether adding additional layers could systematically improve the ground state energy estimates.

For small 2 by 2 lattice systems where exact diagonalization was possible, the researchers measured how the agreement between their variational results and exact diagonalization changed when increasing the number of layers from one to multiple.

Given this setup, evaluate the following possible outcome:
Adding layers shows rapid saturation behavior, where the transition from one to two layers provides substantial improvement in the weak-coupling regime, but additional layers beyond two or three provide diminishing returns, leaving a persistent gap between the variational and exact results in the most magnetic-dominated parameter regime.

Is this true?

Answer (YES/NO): NO